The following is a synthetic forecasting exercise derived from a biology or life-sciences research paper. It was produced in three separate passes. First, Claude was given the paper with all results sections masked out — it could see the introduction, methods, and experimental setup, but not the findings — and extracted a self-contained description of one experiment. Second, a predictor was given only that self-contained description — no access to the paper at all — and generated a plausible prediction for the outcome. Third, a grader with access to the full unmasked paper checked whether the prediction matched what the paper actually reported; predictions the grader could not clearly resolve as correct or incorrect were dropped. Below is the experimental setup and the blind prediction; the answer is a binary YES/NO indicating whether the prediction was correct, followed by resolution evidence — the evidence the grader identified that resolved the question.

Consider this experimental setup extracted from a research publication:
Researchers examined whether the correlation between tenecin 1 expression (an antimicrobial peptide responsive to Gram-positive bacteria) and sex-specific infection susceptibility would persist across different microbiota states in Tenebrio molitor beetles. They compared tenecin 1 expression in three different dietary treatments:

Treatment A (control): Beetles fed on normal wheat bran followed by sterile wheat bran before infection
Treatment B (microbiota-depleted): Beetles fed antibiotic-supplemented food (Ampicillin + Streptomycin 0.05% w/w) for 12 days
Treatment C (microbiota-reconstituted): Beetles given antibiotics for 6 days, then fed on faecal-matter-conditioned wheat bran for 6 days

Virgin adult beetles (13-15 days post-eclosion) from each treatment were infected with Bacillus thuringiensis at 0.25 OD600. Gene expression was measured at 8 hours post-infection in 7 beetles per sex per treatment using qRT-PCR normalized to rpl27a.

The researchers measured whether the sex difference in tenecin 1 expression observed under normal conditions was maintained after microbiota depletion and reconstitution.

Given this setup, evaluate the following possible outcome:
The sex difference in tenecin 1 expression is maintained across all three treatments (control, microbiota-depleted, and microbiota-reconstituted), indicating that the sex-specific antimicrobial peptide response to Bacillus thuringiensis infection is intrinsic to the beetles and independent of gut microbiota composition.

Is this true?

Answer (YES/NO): NO